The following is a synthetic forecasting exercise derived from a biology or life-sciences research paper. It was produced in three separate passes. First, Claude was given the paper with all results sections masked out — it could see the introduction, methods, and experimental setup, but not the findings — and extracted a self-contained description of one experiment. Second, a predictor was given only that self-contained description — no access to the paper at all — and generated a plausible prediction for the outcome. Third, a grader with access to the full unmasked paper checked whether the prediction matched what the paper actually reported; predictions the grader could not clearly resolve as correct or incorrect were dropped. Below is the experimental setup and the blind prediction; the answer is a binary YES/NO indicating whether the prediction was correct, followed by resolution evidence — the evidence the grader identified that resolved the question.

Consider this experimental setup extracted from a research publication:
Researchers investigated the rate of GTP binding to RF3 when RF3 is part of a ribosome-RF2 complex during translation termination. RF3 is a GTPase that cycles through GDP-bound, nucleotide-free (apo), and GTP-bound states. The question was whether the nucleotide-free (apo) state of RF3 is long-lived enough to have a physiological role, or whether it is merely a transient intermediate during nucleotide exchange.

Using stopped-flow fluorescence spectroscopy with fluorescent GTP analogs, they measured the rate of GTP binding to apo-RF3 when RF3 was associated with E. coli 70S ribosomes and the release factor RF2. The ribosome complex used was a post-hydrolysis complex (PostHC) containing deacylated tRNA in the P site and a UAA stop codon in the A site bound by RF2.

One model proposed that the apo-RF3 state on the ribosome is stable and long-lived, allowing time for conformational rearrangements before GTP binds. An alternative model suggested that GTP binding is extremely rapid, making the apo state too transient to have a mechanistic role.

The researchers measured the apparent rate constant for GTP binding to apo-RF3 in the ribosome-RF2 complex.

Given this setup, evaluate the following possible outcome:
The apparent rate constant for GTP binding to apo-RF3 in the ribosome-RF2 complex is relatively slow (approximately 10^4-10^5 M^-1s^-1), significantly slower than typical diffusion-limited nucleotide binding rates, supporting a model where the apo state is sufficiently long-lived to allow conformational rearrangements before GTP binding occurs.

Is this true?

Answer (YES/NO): NO